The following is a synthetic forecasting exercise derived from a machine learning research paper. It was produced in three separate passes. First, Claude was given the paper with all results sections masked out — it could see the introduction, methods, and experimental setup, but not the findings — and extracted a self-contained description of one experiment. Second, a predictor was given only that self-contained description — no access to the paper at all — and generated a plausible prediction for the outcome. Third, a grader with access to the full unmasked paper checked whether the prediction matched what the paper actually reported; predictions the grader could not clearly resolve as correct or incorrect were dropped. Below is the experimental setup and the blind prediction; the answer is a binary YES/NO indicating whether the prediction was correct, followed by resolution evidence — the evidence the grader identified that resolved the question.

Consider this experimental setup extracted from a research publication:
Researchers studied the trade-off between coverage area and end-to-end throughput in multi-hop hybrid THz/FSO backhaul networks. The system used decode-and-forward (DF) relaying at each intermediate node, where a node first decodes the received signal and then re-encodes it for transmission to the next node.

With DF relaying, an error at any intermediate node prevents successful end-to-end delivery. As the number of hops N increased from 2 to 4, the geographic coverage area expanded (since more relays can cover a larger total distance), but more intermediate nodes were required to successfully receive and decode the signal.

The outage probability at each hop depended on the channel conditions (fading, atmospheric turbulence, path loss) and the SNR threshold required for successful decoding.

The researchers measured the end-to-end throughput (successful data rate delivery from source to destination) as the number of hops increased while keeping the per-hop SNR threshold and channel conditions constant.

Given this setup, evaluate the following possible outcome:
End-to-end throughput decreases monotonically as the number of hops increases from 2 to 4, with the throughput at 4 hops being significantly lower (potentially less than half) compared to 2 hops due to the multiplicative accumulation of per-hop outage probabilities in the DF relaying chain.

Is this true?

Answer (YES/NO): NO